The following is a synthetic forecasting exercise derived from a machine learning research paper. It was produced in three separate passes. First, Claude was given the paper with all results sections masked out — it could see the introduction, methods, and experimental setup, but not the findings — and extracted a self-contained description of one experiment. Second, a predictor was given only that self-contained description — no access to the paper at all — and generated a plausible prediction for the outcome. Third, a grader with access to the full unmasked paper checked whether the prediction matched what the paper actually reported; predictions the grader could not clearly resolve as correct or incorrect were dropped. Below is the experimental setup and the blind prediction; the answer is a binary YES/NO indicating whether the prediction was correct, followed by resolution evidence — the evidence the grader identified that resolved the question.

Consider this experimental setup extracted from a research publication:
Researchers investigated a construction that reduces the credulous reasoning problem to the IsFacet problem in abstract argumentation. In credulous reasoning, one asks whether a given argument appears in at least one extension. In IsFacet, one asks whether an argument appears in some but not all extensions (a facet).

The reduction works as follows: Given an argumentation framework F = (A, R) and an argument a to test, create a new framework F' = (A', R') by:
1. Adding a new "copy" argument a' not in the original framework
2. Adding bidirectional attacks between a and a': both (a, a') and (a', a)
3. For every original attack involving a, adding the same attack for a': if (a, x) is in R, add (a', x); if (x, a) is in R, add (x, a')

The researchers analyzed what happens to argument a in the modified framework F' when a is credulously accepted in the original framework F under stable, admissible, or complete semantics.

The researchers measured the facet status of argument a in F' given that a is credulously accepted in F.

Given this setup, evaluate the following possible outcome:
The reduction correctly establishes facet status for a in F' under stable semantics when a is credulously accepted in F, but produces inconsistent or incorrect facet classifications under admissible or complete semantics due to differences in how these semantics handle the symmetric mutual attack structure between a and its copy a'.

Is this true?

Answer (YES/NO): NO